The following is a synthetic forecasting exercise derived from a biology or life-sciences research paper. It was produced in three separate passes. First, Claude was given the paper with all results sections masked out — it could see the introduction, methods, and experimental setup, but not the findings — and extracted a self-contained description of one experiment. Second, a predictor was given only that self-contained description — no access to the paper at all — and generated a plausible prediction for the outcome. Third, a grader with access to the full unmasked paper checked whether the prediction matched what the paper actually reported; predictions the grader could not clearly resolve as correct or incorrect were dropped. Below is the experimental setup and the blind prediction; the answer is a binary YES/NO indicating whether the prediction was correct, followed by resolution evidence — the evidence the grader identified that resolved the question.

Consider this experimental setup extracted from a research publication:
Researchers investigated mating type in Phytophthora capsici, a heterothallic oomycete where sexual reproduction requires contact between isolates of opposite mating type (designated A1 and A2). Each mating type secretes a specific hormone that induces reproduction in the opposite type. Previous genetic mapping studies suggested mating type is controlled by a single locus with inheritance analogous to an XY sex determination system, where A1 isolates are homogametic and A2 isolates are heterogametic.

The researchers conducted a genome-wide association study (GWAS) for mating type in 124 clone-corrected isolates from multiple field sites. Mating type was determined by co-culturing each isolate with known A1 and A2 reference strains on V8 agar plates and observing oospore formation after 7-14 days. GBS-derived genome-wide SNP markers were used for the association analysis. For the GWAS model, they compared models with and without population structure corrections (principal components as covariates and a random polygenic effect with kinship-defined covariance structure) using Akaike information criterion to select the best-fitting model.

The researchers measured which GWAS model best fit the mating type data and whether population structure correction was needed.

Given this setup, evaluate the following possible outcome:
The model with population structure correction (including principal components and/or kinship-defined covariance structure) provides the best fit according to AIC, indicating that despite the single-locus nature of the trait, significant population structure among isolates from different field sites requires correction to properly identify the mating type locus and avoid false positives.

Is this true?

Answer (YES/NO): NO